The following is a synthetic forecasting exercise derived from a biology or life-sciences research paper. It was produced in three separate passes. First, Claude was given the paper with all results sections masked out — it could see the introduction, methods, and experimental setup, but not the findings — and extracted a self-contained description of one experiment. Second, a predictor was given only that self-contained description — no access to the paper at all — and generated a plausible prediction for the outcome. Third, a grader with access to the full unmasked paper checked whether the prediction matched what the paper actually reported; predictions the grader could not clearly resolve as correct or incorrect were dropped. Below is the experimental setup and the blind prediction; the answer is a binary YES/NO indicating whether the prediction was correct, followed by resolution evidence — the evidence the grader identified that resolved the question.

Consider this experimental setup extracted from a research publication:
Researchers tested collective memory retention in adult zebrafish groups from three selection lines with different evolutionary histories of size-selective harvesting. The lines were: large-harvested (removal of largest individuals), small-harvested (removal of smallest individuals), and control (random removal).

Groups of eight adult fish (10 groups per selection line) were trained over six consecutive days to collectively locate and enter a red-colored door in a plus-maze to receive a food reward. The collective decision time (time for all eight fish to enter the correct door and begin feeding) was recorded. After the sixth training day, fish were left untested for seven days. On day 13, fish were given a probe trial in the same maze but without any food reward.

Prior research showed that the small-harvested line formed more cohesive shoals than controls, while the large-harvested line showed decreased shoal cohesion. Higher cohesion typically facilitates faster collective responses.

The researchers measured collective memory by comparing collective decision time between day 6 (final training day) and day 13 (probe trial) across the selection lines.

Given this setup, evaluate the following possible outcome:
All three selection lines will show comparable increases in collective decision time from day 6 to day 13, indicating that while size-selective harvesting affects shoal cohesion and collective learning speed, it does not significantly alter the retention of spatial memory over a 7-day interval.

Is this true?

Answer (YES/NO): NO